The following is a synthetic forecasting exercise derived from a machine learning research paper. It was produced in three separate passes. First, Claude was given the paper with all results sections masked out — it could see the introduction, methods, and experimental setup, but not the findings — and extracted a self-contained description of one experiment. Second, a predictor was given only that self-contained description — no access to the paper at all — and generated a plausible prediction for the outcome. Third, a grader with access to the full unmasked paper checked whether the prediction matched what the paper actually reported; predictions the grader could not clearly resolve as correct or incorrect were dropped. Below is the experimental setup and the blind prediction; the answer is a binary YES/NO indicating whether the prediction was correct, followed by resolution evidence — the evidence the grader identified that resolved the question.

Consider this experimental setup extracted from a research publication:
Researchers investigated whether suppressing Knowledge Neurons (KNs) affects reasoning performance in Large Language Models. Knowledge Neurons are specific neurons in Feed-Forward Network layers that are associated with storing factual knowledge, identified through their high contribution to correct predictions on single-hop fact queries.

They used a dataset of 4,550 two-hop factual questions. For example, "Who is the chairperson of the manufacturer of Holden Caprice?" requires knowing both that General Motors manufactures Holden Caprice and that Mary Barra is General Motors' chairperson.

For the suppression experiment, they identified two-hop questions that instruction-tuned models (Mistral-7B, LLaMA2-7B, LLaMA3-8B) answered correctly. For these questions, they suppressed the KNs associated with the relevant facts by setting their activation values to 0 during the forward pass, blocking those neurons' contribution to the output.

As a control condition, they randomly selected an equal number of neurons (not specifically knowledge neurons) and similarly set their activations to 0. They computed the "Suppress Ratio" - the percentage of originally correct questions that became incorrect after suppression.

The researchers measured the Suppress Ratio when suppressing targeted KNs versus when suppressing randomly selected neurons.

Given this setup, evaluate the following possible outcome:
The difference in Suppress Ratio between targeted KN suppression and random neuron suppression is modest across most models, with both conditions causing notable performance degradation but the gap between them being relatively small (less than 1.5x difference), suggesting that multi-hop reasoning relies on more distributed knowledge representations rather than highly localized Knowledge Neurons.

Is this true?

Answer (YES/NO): NO